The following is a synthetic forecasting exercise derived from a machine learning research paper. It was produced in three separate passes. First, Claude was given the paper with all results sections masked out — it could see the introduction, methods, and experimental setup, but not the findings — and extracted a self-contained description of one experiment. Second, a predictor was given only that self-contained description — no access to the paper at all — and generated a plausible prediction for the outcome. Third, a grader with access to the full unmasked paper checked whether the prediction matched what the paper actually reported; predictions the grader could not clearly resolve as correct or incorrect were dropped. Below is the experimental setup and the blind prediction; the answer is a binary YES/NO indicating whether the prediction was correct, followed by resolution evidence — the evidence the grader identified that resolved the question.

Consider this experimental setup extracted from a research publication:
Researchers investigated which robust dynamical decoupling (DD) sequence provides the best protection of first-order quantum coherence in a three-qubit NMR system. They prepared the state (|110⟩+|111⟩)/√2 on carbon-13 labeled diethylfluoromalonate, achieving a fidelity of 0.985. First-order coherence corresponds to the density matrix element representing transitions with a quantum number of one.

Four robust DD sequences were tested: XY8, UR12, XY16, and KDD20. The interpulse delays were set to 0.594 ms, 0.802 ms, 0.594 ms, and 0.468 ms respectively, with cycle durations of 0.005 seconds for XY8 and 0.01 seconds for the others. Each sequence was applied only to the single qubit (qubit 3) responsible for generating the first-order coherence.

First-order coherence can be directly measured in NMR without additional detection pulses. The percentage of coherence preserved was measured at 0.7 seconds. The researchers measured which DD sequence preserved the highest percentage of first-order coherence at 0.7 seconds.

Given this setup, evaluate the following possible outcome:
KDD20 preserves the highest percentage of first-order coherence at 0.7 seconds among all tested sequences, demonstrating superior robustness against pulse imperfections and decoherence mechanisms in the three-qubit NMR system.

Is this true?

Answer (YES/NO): NO